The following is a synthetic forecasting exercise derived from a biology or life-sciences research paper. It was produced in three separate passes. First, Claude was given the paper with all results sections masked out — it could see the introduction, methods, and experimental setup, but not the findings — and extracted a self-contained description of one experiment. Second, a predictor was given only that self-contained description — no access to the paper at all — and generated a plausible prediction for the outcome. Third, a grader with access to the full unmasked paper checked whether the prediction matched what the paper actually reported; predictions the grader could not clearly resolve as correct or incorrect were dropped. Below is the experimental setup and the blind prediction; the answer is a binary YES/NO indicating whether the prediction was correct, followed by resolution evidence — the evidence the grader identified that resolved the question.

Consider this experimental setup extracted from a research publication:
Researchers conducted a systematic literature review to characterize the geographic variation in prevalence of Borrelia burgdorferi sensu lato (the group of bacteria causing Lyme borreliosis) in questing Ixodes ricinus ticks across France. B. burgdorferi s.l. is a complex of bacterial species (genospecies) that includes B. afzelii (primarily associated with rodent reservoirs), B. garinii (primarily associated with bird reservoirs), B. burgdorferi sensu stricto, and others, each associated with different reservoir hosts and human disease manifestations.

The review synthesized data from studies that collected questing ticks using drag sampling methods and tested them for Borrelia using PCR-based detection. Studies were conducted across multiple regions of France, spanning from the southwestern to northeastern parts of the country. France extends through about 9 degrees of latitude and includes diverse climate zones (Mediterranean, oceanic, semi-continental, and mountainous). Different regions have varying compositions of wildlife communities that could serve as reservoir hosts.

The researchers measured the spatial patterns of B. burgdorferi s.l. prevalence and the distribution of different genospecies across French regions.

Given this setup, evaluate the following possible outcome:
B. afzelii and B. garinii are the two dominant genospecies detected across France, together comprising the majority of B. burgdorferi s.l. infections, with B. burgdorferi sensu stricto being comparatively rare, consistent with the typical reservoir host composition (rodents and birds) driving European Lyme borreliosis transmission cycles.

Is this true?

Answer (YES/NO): YES